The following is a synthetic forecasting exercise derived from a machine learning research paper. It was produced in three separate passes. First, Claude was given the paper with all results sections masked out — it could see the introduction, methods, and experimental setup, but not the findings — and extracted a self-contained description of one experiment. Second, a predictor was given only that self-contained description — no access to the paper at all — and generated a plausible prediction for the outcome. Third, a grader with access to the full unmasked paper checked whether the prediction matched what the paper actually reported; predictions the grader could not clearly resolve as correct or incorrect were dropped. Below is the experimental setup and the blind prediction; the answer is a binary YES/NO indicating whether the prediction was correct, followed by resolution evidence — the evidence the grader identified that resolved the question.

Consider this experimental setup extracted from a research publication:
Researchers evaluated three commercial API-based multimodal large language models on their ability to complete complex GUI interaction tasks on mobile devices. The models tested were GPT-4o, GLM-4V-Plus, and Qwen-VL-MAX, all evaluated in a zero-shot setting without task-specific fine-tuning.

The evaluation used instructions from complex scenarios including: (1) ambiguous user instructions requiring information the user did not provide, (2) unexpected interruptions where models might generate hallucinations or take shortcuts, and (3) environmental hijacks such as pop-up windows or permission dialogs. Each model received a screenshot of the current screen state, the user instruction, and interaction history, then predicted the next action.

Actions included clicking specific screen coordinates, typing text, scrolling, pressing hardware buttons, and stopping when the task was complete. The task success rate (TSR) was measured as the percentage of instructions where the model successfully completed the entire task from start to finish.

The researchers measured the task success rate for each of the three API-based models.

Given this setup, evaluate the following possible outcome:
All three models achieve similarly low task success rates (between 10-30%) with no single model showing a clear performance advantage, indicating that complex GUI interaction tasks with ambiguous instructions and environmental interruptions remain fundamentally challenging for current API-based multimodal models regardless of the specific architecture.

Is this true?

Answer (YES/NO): NO